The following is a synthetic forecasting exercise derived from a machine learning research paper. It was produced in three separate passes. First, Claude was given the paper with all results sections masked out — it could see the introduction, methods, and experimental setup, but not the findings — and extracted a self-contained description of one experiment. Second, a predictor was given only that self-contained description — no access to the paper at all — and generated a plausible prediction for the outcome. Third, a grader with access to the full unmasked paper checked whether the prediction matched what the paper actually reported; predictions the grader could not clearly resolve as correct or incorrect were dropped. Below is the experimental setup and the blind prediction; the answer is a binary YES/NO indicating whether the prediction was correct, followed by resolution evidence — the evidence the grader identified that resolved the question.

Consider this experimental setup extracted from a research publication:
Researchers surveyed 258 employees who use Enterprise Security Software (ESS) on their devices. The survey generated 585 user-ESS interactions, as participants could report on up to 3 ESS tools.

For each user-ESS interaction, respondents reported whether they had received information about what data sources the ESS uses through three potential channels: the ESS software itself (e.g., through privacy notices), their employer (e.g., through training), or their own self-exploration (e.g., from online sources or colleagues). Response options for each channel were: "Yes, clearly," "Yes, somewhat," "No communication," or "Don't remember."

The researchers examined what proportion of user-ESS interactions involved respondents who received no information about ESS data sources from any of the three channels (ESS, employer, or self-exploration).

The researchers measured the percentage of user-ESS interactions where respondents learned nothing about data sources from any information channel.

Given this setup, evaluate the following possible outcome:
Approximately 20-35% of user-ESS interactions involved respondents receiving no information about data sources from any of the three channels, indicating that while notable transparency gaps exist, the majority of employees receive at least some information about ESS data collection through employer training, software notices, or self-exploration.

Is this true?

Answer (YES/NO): NO